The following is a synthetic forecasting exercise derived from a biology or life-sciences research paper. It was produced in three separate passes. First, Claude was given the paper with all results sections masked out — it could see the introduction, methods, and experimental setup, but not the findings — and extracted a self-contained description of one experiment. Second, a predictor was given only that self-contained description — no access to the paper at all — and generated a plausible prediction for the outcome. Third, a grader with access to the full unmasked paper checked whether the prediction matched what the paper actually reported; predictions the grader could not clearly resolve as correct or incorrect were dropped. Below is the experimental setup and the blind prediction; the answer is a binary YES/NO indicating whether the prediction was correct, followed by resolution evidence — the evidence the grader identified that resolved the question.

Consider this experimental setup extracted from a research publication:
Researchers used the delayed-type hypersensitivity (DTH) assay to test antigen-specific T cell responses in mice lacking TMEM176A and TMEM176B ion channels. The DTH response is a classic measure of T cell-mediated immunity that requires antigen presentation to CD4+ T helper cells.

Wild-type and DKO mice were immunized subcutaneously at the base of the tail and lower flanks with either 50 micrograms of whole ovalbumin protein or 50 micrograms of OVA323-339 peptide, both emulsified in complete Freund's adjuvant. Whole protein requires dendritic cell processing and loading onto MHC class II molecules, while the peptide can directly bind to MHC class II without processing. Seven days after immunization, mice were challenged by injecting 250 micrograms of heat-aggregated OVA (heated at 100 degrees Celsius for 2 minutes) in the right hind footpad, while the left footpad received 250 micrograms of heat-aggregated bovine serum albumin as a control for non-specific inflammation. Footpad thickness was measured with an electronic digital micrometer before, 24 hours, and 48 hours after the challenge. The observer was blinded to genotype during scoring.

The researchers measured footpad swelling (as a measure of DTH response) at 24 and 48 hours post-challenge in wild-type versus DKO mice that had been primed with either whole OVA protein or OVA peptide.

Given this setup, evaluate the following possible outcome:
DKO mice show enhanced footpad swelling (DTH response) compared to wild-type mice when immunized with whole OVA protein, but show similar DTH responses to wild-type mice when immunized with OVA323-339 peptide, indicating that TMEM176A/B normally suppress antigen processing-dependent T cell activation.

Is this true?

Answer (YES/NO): NO